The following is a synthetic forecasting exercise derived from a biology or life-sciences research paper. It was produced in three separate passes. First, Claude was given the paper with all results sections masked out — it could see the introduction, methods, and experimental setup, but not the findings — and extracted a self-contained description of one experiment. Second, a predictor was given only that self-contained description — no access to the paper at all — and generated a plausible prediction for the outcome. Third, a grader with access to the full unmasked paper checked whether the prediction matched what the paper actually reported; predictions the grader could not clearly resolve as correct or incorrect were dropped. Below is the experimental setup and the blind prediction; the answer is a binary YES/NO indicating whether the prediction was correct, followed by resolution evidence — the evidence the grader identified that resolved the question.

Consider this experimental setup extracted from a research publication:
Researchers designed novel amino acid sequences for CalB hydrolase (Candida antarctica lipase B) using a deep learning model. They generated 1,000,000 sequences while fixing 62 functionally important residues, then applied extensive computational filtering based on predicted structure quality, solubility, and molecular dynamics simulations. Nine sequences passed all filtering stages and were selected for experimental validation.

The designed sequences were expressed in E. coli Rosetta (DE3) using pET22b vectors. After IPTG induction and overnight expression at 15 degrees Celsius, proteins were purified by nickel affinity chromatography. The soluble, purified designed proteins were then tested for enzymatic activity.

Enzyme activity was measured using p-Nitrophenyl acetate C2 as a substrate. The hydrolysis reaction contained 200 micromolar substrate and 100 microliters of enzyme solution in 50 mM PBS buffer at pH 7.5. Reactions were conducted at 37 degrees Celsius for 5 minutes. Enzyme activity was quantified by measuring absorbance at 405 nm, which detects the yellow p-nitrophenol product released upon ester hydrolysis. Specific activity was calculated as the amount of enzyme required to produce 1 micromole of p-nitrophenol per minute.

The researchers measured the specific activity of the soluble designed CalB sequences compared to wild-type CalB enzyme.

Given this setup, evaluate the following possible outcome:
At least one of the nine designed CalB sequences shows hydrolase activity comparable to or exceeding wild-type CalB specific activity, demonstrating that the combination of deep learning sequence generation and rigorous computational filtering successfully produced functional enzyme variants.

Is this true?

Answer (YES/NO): YES